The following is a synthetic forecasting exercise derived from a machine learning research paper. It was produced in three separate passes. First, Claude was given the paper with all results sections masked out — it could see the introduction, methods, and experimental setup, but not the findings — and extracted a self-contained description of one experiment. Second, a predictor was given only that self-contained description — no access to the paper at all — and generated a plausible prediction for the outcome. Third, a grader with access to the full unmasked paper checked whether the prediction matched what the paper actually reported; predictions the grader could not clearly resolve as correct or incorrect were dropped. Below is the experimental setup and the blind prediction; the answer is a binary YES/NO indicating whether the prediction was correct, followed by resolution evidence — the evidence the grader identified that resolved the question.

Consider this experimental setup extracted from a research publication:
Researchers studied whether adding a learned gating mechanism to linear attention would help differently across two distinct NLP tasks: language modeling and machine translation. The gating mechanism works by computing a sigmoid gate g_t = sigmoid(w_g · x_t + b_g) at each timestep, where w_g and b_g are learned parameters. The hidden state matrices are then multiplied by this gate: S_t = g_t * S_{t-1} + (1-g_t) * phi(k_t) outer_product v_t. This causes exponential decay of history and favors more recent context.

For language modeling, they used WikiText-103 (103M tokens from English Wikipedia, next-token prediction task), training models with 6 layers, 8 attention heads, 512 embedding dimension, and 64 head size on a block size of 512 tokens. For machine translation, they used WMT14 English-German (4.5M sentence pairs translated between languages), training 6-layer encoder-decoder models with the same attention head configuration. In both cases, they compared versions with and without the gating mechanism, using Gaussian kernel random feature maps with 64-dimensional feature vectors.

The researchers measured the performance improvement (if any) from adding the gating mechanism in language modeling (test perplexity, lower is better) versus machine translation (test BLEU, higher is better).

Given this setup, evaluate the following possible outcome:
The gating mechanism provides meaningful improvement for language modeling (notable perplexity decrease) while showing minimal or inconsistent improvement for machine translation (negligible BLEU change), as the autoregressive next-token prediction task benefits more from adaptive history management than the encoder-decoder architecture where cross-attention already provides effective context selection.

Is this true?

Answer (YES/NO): YES